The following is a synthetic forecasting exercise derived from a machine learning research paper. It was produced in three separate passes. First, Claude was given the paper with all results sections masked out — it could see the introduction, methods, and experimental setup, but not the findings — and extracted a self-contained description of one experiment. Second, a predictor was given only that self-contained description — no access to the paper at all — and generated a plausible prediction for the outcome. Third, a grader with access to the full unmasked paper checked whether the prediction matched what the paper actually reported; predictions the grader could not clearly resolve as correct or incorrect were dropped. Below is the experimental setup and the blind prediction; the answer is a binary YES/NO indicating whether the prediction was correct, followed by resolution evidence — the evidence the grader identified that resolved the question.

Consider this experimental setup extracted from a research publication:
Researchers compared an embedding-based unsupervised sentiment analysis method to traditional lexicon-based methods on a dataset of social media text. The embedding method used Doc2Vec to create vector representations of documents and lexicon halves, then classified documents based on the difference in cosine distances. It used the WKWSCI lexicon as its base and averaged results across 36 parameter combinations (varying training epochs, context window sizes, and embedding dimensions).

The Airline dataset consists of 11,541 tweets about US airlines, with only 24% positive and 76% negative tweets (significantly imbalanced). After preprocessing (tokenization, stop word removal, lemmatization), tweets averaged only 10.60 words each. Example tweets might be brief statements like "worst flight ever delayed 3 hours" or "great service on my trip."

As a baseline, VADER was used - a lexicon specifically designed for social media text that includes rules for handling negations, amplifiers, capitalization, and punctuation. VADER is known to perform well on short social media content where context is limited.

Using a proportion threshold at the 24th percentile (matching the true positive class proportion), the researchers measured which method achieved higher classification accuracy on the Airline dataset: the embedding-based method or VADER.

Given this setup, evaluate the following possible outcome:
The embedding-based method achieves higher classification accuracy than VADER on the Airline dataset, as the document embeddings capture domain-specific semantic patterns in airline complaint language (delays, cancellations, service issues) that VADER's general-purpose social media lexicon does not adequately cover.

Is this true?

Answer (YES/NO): NO